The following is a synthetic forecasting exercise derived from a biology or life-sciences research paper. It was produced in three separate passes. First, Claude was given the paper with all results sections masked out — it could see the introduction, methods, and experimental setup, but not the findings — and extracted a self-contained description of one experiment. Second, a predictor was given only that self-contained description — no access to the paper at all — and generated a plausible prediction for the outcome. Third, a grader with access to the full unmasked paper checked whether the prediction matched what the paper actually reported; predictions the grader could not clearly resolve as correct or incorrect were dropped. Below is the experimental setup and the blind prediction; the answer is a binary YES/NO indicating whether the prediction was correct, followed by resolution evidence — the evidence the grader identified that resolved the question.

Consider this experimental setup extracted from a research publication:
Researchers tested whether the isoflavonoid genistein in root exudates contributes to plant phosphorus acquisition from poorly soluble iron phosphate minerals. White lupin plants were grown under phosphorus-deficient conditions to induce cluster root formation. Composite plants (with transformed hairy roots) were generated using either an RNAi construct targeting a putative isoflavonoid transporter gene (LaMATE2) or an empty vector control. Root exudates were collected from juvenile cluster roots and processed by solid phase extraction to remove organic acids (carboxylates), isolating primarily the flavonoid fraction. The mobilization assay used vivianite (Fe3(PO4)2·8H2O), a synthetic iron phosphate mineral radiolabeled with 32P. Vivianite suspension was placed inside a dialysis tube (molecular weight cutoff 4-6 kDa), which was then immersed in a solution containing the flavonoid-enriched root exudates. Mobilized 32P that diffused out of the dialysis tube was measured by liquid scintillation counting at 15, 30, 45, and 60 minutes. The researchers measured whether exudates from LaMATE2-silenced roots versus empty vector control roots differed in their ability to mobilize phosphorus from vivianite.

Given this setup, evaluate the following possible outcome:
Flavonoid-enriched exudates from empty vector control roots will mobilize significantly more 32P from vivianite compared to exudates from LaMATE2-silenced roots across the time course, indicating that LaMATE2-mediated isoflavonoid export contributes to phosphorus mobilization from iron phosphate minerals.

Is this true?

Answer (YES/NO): YES